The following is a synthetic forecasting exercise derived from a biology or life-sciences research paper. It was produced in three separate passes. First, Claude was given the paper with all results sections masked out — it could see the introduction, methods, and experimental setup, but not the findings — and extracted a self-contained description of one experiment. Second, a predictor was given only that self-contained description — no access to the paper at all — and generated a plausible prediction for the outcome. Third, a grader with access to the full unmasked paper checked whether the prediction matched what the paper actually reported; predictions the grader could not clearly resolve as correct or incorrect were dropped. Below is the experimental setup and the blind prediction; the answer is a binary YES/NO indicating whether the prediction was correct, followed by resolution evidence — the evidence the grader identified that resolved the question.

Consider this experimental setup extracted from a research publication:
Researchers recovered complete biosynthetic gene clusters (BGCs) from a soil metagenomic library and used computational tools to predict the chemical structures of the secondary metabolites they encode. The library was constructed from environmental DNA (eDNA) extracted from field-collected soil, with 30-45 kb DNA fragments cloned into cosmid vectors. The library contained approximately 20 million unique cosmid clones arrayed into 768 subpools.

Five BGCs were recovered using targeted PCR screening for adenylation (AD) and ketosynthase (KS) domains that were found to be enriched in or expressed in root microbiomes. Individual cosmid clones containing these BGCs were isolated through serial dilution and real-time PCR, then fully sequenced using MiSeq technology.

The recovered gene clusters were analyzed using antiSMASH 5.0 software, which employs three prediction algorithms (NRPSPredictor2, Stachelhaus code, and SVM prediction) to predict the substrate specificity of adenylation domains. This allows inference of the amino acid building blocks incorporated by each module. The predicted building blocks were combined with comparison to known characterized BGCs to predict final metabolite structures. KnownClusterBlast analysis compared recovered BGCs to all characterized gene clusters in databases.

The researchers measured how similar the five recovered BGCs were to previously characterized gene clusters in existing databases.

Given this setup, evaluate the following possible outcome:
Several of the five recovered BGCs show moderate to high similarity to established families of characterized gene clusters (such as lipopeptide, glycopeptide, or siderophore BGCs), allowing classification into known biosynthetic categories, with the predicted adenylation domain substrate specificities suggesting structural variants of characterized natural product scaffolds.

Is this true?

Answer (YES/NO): NO